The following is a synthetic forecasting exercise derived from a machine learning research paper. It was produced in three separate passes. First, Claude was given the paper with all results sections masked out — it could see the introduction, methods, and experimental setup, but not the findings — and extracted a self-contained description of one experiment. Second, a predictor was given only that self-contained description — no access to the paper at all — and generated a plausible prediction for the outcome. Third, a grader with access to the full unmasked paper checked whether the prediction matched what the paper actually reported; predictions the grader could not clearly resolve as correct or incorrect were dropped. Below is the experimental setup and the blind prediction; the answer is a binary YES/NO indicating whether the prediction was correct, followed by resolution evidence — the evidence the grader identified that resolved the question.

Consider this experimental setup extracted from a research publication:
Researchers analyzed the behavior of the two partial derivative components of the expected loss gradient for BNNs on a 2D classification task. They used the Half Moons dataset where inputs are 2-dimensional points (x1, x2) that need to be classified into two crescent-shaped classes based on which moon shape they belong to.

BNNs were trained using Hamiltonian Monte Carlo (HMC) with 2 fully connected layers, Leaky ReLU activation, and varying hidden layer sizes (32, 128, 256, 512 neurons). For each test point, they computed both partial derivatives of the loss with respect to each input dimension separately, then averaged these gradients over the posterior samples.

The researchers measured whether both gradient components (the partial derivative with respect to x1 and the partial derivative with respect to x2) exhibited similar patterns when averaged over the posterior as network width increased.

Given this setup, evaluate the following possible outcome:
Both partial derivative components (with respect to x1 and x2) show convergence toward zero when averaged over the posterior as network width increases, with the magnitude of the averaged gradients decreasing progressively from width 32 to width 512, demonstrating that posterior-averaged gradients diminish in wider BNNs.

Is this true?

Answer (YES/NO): YES